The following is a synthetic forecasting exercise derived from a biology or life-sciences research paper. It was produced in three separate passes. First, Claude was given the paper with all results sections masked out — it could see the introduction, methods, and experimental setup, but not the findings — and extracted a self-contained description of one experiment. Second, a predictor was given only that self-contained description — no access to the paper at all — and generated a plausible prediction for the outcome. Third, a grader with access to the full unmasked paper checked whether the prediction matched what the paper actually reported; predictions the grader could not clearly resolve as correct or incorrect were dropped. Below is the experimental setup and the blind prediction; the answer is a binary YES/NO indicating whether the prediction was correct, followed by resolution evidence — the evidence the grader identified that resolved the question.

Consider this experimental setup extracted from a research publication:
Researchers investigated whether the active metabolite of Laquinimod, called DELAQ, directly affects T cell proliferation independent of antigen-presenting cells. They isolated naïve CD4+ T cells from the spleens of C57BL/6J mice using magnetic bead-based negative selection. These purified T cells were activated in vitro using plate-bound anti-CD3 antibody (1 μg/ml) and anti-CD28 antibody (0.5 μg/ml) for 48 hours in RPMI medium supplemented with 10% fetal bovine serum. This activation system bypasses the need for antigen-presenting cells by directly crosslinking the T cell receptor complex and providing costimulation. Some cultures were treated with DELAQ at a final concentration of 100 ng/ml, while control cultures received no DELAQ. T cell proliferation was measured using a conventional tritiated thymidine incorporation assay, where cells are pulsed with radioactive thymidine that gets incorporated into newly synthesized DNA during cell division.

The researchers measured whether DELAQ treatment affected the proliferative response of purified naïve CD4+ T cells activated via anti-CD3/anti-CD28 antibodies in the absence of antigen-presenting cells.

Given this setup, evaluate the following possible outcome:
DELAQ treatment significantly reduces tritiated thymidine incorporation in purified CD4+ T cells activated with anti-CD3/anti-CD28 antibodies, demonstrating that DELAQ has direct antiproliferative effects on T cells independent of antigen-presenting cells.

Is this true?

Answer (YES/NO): NO